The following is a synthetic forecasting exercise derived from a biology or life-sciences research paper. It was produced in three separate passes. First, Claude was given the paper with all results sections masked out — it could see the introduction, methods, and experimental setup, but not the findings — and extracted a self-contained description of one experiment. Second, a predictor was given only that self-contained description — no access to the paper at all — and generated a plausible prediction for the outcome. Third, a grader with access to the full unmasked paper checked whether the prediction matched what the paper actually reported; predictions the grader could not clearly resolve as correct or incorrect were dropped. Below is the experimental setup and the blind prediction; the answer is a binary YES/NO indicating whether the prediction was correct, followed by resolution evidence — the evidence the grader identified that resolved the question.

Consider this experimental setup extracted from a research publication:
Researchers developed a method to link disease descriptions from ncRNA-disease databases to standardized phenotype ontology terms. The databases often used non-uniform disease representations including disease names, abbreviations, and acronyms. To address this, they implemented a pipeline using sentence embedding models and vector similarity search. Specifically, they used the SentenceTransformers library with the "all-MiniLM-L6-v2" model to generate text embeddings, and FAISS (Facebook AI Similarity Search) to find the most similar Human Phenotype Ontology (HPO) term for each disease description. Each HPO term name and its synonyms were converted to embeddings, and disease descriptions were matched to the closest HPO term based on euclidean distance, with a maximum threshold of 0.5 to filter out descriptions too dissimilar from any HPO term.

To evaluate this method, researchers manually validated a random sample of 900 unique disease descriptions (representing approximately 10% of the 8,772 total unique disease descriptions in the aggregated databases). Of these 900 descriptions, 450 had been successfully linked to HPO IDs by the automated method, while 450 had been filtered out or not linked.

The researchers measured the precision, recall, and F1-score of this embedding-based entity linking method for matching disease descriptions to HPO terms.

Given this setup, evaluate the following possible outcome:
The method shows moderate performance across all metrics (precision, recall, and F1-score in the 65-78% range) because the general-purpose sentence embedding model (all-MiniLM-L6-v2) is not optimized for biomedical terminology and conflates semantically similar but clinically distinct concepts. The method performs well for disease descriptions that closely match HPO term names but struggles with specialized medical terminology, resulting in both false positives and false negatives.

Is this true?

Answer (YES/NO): NO